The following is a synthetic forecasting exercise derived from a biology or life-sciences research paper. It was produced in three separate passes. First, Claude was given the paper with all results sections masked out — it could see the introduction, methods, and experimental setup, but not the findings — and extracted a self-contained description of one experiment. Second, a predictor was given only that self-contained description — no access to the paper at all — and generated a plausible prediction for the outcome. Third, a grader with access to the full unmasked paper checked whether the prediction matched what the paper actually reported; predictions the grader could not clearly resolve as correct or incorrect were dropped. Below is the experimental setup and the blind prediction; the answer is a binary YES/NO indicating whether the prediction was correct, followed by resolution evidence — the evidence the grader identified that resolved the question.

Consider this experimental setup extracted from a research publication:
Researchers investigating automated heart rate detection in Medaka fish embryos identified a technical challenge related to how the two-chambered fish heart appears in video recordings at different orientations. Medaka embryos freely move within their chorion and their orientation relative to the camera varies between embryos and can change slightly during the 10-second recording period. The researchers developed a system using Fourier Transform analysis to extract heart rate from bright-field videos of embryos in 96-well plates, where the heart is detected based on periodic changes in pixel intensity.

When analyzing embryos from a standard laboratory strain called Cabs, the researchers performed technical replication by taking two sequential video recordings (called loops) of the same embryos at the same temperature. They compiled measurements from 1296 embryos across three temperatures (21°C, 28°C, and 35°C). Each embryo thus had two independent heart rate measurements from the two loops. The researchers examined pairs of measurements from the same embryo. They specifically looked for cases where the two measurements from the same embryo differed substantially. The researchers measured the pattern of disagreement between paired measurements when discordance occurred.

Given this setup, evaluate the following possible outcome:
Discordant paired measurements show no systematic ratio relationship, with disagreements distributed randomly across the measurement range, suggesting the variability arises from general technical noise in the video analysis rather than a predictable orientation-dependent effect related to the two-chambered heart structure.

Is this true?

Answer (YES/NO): NO